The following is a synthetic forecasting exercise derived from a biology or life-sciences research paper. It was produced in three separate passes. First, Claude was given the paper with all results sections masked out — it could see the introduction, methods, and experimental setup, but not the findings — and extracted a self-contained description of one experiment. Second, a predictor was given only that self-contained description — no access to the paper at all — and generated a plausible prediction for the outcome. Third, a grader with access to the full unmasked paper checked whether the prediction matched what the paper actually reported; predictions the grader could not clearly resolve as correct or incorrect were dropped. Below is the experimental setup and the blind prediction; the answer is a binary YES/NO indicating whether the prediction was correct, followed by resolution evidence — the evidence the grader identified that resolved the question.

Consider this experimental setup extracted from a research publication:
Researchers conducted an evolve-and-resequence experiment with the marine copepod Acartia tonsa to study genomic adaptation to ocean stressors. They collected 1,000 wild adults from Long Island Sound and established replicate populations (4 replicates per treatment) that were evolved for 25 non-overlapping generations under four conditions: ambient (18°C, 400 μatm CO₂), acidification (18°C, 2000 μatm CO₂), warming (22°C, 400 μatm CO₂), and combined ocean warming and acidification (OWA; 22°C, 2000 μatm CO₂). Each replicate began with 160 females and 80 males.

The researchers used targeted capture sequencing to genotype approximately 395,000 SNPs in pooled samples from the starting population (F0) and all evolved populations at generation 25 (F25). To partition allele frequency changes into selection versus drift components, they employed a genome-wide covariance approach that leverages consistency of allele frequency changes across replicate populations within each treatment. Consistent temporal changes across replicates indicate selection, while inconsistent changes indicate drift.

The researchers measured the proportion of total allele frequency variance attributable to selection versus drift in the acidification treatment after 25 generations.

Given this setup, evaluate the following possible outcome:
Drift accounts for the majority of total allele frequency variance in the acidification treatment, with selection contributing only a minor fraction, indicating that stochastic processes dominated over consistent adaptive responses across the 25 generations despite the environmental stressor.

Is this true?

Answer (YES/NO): YES